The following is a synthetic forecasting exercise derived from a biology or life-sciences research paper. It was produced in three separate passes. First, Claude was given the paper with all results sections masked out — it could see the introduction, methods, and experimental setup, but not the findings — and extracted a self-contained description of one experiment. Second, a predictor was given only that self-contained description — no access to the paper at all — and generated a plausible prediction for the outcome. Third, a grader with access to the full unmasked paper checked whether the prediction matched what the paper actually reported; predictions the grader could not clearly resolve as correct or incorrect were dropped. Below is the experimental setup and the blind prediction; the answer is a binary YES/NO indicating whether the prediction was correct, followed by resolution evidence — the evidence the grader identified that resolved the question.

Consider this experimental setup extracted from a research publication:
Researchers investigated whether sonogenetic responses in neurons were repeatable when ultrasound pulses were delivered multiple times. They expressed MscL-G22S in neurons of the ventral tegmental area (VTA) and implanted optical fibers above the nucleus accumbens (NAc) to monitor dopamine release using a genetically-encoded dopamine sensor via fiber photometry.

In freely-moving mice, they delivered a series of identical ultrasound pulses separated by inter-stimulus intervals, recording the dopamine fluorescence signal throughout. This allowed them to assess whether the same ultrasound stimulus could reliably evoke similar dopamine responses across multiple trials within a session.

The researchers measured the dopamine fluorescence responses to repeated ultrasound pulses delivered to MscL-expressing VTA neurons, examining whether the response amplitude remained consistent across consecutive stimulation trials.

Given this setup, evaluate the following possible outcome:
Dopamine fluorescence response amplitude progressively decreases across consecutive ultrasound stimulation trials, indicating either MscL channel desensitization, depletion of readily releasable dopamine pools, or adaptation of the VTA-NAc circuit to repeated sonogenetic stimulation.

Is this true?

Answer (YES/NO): NO